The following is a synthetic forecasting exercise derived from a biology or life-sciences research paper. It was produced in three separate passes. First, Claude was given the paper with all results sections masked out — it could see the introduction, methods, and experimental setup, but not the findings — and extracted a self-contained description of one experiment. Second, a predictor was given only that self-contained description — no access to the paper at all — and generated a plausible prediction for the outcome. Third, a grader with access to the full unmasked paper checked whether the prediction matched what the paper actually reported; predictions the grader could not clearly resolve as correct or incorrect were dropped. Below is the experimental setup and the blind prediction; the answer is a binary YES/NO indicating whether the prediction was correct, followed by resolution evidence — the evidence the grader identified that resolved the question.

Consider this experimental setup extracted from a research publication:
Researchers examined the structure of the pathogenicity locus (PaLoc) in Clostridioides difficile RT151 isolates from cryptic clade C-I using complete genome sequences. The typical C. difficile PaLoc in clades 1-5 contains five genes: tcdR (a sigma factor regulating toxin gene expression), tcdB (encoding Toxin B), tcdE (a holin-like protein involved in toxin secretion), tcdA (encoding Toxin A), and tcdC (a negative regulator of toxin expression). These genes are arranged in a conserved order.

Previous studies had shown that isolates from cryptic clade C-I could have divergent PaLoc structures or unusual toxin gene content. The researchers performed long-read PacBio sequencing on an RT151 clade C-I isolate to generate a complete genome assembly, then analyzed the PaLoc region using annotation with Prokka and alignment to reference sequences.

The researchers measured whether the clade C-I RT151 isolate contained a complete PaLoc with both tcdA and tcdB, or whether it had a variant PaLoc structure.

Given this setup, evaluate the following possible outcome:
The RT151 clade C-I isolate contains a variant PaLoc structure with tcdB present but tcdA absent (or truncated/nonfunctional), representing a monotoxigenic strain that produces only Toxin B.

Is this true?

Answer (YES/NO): NO